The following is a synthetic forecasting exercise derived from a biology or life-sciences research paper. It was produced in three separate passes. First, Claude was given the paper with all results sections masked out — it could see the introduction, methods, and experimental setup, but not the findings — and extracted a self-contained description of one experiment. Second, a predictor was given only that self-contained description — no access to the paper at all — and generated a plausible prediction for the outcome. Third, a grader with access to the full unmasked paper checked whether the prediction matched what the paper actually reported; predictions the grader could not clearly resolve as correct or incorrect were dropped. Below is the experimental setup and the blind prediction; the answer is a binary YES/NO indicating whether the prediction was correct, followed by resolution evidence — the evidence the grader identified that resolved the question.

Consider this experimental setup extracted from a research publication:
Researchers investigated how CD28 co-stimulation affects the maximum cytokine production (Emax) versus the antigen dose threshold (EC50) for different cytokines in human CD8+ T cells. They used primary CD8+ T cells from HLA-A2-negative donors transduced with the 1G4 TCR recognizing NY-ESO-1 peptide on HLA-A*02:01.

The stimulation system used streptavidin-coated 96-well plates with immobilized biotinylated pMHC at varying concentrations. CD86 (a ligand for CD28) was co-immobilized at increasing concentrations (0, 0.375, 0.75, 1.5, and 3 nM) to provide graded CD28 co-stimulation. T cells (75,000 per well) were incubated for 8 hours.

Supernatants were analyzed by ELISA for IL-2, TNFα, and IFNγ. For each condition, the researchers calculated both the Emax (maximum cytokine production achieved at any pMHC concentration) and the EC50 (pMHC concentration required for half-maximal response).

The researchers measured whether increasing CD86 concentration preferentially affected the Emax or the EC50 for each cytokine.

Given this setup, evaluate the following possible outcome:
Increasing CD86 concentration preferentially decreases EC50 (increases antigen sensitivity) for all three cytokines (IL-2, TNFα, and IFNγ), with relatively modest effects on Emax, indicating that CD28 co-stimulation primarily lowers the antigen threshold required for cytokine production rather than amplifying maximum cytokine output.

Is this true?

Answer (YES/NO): NO